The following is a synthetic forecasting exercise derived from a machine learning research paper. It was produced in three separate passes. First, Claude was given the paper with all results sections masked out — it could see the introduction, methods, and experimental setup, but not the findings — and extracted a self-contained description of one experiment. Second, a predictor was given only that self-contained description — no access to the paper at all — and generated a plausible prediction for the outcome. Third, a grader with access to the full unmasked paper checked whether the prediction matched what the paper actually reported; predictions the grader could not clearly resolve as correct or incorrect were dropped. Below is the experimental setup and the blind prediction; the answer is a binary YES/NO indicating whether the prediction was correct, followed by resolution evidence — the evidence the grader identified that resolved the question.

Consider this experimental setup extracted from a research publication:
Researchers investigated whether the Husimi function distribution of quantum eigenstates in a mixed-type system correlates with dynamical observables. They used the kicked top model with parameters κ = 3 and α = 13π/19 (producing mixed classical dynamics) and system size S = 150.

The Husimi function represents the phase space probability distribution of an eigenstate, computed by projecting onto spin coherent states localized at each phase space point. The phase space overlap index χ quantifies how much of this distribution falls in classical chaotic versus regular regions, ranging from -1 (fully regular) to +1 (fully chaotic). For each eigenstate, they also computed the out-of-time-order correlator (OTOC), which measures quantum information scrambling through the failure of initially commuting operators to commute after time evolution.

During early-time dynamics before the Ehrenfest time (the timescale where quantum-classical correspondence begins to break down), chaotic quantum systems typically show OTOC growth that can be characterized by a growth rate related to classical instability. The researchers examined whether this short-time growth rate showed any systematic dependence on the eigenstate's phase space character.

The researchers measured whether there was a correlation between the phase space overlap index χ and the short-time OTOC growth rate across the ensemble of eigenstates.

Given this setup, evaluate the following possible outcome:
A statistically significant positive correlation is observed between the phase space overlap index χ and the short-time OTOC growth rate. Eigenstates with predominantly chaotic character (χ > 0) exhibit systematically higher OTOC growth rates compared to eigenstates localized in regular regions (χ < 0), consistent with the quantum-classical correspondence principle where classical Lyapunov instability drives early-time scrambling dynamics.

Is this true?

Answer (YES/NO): YES